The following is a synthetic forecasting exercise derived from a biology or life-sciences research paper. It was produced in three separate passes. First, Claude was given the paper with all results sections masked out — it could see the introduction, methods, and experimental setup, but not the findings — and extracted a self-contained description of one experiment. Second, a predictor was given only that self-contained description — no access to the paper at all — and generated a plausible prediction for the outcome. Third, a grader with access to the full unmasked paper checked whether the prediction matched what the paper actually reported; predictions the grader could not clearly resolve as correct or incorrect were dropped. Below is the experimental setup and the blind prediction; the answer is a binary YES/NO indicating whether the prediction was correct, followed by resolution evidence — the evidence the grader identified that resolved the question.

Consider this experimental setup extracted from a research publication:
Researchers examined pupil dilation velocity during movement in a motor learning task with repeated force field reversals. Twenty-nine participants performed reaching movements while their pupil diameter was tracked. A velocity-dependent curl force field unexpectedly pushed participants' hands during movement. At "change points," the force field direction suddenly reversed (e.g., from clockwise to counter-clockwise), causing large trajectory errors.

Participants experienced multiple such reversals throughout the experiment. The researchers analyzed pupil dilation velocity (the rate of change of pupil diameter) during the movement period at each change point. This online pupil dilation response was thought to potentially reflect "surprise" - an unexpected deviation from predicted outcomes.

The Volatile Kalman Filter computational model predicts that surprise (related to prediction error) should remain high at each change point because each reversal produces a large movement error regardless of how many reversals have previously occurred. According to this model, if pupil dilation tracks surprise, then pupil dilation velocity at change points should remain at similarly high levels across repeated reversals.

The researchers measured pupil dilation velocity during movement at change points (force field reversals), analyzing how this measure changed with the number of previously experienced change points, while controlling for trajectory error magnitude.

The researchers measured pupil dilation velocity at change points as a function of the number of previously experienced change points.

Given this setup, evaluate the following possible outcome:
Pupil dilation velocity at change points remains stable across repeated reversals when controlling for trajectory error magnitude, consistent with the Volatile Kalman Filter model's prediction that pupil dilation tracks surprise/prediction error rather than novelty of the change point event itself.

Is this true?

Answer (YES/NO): NO